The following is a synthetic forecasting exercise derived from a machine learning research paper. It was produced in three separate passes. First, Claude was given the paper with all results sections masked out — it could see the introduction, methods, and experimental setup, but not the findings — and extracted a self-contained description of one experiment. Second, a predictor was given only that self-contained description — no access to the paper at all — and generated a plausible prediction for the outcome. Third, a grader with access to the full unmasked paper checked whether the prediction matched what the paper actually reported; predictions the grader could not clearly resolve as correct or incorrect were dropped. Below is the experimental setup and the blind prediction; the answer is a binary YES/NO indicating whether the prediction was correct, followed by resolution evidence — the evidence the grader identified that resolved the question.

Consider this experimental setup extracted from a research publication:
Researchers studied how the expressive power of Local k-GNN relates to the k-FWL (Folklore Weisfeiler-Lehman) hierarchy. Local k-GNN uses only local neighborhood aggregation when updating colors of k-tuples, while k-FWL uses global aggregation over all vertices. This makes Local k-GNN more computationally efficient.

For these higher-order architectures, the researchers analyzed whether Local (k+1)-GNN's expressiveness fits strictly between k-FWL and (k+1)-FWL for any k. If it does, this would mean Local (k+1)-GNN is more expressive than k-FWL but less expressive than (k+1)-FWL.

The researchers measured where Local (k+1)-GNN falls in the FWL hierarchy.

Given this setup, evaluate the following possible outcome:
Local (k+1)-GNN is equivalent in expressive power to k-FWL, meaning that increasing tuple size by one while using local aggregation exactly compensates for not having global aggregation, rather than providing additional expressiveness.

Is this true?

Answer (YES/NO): NO